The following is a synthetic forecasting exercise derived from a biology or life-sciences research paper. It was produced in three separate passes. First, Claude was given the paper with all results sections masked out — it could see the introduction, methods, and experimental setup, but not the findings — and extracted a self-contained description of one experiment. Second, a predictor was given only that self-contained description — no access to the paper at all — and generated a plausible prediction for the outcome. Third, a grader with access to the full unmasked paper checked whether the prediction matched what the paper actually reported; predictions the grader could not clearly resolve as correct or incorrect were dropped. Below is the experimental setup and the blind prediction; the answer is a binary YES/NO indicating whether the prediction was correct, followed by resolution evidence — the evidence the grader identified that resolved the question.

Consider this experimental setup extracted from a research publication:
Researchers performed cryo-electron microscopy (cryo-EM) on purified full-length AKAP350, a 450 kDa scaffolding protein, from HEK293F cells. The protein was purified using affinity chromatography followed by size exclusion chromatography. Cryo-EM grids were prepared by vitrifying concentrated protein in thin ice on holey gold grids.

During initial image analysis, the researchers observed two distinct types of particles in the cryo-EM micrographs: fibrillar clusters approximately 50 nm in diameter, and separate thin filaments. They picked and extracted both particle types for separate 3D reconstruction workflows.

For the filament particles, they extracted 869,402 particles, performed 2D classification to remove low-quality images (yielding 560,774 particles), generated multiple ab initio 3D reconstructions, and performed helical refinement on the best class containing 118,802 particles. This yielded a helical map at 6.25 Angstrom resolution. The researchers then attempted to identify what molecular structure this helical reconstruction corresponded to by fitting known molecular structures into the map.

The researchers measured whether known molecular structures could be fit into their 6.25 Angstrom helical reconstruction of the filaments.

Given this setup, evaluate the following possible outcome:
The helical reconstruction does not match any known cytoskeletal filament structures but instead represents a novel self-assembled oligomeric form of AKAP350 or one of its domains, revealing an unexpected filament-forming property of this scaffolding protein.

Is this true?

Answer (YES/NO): NO